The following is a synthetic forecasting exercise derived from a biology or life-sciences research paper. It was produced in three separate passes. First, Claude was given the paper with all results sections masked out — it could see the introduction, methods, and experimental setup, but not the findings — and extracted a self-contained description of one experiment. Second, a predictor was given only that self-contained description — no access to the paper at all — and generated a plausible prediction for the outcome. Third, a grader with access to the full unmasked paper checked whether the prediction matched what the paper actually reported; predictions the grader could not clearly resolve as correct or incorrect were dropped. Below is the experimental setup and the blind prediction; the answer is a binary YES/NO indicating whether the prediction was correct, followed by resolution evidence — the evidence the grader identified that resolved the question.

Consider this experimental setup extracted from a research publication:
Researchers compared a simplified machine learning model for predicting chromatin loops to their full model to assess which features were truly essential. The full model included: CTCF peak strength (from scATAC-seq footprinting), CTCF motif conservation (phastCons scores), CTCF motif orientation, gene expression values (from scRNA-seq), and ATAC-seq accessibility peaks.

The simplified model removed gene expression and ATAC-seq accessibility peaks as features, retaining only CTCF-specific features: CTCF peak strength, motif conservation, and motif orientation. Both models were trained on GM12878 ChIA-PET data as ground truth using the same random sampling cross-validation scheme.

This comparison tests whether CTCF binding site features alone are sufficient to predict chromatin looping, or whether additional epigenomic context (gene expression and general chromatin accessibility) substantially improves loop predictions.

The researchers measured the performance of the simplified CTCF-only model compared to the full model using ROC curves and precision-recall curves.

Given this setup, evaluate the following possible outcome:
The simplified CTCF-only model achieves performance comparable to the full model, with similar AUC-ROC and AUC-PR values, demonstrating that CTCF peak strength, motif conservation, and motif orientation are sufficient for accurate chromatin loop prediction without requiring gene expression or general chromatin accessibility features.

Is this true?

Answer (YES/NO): YES